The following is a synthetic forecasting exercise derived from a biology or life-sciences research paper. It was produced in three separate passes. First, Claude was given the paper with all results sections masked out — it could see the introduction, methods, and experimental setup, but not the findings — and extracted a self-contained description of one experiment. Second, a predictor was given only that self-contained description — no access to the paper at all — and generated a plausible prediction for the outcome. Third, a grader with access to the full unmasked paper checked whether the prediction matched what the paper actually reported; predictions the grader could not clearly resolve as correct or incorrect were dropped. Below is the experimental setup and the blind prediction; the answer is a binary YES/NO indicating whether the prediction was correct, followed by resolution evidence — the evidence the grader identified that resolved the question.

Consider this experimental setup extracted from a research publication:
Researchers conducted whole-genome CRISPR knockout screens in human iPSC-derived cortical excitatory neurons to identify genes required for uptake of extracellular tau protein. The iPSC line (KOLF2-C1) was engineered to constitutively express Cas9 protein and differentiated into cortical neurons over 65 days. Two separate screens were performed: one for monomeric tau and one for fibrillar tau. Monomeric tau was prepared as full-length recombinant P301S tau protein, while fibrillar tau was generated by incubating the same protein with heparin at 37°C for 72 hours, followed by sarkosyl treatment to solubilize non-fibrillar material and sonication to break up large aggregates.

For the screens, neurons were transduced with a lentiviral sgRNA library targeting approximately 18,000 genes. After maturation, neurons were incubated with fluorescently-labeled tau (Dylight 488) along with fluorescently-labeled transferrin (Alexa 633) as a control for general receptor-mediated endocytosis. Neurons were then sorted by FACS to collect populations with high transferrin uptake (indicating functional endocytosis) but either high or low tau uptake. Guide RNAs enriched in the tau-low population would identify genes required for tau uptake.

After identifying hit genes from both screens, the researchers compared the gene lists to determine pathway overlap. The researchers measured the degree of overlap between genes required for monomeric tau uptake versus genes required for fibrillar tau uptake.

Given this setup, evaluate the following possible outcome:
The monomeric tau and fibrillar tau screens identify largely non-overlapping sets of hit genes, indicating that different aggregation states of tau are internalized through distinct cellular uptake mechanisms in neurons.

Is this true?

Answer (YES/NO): YES